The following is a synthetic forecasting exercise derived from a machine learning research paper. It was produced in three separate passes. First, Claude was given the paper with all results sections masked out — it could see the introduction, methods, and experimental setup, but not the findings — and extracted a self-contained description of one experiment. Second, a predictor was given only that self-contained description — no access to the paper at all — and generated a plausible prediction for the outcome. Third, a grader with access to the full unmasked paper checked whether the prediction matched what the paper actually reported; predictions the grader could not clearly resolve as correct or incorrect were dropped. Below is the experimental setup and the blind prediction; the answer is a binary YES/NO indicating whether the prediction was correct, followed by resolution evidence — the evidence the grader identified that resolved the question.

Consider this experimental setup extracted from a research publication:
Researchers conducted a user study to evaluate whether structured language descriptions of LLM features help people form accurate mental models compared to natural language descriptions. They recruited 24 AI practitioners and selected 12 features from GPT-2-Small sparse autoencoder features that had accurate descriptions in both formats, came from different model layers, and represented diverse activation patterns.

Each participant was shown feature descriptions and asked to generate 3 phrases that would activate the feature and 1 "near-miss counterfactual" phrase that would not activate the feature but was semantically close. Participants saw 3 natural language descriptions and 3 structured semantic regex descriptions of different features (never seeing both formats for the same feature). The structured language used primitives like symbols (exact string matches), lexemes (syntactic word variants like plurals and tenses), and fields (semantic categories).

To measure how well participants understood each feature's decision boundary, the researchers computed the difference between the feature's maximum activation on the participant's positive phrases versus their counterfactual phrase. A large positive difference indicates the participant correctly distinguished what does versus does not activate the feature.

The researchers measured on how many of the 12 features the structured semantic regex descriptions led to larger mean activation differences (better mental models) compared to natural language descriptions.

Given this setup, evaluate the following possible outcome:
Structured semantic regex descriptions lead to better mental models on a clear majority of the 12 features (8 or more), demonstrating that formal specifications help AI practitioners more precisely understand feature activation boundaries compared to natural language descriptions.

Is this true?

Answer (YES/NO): YES